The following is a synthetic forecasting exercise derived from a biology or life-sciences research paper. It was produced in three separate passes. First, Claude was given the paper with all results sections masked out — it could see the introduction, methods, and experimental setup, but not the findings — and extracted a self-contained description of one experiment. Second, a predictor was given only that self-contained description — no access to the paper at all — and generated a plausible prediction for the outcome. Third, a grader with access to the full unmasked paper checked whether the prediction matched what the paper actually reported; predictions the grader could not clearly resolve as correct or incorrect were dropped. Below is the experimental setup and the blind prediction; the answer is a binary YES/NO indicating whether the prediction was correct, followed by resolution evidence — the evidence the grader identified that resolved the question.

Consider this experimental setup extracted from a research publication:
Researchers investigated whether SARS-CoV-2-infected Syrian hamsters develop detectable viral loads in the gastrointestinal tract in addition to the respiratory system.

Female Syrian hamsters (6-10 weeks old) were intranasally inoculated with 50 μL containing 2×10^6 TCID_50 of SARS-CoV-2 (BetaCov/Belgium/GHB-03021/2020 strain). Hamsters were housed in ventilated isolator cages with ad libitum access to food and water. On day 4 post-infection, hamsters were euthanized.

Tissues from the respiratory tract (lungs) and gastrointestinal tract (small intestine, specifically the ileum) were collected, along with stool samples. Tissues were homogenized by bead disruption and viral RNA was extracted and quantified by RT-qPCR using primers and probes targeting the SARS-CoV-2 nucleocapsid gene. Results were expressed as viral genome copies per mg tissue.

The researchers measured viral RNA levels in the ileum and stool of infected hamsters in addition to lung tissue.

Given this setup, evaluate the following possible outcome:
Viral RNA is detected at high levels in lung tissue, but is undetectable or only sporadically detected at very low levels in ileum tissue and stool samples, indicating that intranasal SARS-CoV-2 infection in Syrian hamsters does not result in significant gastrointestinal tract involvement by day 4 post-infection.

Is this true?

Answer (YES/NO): NO